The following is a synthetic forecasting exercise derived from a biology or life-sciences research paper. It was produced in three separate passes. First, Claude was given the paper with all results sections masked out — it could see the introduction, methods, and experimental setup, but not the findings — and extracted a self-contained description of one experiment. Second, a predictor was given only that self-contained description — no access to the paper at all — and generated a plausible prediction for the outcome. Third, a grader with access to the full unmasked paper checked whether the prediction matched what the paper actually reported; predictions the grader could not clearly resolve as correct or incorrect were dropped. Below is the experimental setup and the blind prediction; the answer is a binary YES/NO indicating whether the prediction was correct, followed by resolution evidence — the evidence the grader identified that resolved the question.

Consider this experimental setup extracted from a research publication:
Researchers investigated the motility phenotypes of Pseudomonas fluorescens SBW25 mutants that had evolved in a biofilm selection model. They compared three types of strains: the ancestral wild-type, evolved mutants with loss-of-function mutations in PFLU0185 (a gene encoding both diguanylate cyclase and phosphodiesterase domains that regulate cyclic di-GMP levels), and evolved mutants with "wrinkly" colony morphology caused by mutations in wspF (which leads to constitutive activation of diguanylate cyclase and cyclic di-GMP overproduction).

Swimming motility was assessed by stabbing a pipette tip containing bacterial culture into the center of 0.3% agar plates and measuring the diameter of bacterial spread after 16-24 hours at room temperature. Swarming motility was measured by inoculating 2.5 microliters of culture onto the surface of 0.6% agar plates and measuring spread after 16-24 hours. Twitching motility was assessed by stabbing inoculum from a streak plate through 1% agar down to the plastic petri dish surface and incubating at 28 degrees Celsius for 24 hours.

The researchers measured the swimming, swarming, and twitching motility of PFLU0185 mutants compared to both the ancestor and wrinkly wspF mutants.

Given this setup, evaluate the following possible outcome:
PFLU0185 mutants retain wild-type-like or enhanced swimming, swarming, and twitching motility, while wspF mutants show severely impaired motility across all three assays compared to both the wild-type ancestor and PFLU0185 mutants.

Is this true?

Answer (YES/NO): NO